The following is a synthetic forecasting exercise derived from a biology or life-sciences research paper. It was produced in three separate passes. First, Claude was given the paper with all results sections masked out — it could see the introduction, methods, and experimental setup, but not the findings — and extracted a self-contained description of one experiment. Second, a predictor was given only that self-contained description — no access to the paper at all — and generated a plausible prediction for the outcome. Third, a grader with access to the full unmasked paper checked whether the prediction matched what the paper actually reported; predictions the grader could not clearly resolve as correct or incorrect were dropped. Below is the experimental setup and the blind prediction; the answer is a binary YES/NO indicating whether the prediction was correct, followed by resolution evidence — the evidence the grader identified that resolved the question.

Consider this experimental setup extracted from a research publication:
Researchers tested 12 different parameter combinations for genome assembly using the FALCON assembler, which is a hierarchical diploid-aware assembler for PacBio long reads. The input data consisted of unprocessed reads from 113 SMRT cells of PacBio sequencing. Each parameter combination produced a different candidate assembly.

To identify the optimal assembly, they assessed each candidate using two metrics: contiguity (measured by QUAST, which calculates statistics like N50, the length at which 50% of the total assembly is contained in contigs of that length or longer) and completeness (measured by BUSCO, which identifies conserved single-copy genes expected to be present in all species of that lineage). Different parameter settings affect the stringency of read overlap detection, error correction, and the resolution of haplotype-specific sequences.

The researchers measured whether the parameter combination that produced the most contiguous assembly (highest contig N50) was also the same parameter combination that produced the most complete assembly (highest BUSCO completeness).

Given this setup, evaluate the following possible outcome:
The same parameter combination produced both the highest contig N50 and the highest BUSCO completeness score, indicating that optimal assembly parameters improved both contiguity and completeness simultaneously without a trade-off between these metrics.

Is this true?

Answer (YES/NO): YES